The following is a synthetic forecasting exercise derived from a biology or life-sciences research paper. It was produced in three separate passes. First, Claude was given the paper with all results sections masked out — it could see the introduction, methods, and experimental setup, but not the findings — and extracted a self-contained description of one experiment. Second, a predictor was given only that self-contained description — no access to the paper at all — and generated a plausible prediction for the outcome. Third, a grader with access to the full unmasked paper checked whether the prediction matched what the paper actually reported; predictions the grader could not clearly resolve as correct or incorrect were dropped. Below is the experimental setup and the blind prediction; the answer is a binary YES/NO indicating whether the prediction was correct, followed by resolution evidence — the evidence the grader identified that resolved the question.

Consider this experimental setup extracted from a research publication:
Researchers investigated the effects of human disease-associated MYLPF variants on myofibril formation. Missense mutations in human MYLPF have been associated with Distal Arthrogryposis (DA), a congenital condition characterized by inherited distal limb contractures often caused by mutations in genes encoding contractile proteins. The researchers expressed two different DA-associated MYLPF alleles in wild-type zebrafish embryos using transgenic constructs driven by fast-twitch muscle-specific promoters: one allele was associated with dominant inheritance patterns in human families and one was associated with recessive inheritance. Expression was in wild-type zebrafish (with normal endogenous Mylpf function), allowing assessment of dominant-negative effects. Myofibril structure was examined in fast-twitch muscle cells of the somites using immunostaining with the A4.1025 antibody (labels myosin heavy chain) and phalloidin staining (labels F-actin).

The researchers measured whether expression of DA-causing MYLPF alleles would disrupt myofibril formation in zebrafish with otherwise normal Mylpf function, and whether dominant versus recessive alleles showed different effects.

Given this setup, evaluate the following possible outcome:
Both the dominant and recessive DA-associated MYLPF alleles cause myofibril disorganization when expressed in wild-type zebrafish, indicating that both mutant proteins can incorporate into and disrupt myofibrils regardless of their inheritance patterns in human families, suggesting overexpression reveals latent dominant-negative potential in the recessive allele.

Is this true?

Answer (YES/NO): NO